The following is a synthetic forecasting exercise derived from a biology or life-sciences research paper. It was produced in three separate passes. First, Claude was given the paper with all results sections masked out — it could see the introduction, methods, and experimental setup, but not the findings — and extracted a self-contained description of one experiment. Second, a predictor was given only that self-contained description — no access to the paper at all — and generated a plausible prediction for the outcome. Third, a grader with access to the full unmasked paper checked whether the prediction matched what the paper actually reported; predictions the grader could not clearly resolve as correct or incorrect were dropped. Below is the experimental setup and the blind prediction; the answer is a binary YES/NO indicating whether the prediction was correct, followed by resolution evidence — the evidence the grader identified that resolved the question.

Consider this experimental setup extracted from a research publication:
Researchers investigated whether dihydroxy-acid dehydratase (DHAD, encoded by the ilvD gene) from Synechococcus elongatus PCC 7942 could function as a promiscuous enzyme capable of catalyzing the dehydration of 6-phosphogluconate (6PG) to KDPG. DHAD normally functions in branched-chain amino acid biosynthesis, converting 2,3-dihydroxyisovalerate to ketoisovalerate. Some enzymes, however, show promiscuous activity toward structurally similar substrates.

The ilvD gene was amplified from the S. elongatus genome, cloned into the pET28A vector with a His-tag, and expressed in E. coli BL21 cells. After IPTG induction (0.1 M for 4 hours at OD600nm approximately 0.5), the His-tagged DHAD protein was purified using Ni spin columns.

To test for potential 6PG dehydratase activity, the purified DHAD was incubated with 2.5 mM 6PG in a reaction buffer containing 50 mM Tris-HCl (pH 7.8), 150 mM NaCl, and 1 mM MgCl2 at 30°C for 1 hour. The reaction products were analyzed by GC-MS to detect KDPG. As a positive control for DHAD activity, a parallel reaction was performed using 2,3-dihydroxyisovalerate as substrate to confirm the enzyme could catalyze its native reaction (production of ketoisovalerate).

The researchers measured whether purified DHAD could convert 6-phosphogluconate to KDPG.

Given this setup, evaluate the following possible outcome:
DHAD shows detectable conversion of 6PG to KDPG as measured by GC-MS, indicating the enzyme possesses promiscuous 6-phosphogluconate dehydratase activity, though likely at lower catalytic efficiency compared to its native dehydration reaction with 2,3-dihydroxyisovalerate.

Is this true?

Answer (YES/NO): NO